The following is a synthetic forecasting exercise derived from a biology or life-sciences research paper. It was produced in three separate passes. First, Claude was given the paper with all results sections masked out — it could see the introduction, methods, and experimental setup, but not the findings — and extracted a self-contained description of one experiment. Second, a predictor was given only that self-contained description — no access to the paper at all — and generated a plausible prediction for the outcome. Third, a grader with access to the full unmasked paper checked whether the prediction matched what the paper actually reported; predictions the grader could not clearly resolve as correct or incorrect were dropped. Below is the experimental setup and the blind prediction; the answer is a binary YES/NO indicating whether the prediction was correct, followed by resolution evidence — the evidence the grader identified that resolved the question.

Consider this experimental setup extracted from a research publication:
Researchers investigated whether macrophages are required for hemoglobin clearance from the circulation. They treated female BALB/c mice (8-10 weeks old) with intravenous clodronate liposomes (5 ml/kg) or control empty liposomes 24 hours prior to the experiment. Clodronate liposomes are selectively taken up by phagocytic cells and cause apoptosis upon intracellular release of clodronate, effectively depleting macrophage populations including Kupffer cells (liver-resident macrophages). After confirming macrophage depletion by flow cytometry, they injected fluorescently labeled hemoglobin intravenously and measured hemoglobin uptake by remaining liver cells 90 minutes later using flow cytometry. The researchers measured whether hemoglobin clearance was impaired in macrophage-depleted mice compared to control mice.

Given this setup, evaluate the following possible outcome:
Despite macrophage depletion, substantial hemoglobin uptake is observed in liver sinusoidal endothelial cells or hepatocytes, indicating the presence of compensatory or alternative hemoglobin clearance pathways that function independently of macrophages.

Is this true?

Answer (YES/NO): YES